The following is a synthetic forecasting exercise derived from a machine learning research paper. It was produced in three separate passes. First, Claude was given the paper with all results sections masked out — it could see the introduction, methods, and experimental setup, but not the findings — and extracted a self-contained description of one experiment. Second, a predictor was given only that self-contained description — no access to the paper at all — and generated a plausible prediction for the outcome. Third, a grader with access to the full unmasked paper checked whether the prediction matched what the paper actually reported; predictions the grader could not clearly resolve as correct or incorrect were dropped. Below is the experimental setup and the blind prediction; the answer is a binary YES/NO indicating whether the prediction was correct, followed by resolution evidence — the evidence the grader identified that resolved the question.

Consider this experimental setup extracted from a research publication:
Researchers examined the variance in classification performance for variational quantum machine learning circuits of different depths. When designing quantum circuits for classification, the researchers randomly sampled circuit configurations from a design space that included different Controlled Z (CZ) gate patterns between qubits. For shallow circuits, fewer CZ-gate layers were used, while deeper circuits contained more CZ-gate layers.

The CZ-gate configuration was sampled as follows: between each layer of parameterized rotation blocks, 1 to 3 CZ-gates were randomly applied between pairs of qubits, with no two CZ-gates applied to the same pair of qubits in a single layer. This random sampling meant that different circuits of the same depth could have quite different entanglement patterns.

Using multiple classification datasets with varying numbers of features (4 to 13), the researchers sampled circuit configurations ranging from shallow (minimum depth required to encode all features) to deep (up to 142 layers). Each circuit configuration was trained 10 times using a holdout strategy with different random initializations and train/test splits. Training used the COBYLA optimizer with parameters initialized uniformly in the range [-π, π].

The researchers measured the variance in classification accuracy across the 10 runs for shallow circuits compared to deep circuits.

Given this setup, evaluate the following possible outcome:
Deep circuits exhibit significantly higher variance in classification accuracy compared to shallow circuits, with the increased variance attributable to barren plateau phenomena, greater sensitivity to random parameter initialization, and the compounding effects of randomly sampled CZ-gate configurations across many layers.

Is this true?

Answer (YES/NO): NO